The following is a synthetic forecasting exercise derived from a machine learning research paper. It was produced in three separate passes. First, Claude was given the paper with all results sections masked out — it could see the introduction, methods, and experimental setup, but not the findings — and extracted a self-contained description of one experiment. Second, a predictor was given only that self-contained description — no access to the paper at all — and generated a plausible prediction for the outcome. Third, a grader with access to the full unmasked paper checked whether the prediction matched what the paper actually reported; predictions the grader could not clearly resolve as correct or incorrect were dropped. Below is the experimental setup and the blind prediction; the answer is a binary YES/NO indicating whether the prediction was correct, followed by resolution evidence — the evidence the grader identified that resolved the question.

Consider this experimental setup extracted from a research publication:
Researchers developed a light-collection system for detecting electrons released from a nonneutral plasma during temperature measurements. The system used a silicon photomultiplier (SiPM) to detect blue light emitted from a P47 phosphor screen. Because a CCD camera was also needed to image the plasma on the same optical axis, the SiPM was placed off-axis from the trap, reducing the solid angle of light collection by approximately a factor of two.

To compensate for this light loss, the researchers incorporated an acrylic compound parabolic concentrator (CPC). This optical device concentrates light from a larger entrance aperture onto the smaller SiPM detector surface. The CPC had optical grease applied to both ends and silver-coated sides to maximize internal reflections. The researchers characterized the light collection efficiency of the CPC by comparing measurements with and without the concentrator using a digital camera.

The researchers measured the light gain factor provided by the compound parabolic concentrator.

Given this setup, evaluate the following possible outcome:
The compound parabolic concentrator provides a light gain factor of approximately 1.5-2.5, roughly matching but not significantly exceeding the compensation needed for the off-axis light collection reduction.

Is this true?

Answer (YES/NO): NO